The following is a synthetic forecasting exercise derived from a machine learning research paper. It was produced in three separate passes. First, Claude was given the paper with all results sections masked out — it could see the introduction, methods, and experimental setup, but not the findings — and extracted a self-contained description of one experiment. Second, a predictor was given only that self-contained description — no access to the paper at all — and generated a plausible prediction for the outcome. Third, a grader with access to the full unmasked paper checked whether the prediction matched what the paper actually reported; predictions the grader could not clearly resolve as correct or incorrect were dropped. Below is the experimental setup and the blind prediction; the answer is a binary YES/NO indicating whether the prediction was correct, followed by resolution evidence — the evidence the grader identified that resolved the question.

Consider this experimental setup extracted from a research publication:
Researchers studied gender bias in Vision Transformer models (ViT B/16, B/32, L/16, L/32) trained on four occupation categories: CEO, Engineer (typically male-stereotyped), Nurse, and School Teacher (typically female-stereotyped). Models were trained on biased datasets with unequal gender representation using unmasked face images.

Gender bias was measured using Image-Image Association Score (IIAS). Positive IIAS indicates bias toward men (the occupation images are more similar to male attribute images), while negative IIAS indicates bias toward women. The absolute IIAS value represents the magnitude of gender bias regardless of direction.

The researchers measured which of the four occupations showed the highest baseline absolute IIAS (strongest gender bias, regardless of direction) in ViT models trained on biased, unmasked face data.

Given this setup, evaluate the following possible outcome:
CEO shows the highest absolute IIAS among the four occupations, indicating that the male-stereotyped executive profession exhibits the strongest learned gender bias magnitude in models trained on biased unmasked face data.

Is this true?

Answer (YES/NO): NO